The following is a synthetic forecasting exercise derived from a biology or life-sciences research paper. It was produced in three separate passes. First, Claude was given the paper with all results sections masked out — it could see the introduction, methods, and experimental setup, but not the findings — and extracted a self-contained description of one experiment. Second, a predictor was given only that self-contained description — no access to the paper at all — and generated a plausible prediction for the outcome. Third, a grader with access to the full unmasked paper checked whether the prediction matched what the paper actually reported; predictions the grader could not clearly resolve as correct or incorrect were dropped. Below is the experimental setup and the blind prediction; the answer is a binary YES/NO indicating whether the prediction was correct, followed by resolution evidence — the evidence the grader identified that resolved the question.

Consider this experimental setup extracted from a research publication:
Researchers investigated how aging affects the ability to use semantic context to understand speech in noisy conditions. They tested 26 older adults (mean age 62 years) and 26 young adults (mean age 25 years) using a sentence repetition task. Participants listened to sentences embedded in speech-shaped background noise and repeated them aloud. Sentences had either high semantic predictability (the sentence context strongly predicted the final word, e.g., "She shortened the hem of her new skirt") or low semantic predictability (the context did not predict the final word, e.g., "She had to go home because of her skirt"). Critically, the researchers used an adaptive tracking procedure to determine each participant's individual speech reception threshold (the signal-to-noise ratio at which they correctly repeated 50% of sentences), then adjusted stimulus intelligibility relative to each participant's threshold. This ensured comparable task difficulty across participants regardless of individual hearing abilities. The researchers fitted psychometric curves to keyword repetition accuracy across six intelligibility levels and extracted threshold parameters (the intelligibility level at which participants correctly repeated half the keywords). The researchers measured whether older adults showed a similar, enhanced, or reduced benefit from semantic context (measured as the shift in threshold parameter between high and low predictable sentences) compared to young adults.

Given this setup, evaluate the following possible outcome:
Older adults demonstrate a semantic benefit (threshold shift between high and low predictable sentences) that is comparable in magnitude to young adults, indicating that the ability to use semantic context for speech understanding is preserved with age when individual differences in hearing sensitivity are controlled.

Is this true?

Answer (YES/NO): YES